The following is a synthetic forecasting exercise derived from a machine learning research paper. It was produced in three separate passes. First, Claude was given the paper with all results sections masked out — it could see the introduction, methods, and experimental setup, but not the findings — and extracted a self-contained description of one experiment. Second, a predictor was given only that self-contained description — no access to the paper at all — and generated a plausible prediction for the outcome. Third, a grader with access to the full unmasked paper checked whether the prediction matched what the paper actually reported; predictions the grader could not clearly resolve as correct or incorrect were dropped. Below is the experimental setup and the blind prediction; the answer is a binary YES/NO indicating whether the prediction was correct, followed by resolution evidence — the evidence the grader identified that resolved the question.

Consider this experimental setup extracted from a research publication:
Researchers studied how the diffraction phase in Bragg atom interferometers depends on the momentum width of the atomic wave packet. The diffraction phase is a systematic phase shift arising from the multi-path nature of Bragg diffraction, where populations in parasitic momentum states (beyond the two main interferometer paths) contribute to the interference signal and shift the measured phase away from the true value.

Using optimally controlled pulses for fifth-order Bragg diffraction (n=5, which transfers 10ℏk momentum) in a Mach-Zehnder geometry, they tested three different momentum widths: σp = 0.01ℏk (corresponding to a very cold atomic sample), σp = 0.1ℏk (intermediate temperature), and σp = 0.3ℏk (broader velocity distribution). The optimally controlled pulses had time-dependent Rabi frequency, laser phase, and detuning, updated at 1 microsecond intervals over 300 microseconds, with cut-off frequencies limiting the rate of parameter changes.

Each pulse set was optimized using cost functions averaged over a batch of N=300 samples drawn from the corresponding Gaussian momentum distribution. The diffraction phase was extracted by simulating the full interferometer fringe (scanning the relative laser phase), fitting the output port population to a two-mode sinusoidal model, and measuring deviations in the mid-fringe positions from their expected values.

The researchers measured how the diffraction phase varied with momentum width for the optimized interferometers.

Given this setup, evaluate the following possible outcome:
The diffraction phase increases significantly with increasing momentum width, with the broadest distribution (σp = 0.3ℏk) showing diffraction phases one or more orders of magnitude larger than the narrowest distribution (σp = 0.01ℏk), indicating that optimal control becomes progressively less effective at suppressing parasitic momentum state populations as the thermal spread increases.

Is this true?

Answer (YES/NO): YES